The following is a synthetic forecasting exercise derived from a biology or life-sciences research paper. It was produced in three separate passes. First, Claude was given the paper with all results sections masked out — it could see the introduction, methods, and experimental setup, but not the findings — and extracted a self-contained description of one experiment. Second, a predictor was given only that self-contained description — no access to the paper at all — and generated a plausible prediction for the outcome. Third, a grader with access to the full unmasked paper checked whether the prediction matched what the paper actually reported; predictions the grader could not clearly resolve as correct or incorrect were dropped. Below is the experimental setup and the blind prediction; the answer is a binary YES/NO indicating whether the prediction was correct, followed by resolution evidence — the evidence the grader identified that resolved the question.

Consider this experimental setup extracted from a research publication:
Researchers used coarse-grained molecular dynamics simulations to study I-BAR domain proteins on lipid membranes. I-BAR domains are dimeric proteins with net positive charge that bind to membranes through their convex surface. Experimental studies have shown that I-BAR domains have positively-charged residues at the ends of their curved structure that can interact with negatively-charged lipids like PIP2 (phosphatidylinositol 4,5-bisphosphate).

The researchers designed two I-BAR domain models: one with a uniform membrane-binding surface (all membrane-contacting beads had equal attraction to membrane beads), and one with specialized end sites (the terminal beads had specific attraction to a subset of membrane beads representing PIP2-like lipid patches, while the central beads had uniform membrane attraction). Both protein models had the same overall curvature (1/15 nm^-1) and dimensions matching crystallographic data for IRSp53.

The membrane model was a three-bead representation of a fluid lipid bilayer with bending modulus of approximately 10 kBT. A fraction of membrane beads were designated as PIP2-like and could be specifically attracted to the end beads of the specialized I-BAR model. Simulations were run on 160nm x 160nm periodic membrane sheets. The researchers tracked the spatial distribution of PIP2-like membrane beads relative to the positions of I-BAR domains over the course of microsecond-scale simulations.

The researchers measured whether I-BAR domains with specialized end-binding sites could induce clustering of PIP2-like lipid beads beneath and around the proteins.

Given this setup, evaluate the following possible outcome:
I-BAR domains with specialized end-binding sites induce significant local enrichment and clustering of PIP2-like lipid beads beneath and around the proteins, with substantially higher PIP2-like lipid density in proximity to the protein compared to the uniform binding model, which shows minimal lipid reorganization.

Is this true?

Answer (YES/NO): NO